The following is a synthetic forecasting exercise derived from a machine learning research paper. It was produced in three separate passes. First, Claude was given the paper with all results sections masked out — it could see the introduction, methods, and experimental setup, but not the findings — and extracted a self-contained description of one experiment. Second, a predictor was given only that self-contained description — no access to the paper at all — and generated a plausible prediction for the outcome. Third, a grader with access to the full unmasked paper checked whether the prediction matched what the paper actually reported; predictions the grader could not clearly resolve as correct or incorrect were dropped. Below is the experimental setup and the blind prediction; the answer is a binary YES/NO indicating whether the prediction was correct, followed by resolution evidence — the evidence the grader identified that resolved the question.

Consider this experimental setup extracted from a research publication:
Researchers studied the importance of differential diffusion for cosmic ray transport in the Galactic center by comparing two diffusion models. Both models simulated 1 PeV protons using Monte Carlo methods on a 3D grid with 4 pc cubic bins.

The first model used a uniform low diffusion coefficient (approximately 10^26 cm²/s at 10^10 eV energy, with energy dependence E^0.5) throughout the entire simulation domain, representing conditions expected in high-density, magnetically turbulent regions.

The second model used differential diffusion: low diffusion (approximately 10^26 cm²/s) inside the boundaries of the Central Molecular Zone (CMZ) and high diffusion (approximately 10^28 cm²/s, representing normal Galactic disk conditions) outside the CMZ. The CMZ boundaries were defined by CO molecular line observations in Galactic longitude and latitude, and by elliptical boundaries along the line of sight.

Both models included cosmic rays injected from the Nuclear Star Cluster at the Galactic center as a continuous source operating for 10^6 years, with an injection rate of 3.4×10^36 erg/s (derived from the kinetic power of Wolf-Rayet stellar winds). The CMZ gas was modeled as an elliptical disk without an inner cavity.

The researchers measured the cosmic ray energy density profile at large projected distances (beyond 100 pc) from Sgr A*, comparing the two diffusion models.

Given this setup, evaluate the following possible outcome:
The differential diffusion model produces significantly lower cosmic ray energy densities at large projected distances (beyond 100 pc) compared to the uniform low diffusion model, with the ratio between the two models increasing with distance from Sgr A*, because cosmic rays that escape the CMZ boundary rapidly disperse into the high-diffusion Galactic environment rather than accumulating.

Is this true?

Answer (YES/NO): NO